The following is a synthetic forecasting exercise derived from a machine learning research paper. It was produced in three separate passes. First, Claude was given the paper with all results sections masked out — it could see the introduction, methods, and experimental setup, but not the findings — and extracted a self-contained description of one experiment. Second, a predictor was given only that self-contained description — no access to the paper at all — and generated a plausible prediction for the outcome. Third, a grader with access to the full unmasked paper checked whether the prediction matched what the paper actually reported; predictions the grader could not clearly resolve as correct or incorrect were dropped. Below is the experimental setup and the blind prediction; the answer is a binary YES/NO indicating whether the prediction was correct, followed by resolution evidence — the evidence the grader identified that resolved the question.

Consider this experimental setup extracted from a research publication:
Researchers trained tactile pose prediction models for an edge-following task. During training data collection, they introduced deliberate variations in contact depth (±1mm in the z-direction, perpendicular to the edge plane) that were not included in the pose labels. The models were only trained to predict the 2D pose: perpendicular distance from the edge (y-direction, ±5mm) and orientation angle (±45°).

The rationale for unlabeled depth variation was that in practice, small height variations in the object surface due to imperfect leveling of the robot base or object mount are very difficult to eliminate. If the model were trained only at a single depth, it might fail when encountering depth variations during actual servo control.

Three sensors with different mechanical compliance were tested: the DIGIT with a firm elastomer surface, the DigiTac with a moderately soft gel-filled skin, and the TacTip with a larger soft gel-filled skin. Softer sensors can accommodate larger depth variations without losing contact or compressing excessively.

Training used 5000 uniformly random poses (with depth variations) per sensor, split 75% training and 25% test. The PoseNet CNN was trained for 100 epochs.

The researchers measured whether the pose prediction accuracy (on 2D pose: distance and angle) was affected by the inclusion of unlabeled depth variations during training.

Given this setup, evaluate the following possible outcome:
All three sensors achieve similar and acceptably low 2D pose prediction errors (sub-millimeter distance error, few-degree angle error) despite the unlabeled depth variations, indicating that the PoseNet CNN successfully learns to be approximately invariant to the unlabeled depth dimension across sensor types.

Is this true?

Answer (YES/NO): YES